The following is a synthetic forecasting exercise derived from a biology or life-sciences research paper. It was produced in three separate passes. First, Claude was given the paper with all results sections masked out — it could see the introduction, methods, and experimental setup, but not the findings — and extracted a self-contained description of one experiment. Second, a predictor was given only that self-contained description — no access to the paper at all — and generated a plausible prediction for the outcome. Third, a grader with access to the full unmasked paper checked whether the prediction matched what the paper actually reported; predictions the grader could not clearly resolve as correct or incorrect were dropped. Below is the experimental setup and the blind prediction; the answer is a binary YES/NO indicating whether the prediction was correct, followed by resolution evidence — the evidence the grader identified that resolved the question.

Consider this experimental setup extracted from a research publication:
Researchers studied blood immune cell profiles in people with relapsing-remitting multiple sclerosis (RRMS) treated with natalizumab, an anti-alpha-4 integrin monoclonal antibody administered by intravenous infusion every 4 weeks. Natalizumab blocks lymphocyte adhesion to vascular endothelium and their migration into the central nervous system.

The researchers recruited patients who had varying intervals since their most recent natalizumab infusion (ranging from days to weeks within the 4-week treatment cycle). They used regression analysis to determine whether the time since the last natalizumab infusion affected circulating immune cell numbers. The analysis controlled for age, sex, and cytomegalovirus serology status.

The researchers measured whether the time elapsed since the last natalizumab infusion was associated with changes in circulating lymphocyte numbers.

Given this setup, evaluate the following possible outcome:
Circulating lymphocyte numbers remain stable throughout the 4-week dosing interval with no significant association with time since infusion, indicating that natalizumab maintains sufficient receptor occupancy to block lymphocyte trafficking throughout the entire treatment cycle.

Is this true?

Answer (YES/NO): NO